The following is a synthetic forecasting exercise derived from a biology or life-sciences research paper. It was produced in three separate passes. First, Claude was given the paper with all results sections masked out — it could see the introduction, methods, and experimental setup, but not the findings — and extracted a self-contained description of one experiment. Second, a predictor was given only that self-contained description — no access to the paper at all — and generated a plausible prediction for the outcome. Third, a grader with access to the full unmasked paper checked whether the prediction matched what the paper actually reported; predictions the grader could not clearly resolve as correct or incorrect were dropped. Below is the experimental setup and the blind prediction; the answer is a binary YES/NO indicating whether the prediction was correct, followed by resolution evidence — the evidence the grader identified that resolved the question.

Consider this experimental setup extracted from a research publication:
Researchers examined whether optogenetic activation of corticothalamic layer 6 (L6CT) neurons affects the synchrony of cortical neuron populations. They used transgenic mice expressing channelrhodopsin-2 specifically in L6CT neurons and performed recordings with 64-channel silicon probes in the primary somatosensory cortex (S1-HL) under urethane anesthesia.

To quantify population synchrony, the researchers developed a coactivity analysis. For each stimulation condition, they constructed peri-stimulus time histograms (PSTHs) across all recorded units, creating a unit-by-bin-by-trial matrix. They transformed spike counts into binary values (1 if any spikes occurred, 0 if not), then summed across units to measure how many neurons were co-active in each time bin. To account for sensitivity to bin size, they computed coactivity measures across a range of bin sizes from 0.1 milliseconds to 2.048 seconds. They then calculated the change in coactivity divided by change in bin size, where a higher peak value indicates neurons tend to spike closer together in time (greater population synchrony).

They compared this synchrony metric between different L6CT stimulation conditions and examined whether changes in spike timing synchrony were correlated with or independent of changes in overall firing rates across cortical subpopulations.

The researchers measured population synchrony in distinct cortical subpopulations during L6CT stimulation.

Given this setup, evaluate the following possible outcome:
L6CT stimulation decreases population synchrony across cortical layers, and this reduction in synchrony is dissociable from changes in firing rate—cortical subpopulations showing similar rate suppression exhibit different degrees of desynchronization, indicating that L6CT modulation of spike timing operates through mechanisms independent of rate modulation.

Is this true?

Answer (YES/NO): NO